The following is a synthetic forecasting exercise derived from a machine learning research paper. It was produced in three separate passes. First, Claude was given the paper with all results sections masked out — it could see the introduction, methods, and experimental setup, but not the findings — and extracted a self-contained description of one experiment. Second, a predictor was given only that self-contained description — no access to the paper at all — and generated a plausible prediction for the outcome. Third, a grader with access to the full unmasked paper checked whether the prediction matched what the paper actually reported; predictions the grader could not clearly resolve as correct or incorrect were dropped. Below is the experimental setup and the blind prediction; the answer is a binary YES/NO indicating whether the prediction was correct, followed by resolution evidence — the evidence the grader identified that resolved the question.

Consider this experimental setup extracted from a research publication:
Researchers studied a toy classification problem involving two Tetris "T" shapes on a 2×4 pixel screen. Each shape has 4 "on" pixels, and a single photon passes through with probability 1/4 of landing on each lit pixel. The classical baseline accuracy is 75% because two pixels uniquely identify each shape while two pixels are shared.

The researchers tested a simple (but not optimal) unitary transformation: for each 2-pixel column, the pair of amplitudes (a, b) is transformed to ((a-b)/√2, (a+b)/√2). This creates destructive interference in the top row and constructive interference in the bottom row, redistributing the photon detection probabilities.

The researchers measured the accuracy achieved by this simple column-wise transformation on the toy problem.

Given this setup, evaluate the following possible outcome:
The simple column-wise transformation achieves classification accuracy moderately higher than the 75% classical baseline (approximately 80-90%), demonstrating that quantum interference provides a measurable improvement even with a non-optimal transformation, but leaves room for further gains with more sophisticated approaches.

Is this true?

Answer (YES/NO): YES